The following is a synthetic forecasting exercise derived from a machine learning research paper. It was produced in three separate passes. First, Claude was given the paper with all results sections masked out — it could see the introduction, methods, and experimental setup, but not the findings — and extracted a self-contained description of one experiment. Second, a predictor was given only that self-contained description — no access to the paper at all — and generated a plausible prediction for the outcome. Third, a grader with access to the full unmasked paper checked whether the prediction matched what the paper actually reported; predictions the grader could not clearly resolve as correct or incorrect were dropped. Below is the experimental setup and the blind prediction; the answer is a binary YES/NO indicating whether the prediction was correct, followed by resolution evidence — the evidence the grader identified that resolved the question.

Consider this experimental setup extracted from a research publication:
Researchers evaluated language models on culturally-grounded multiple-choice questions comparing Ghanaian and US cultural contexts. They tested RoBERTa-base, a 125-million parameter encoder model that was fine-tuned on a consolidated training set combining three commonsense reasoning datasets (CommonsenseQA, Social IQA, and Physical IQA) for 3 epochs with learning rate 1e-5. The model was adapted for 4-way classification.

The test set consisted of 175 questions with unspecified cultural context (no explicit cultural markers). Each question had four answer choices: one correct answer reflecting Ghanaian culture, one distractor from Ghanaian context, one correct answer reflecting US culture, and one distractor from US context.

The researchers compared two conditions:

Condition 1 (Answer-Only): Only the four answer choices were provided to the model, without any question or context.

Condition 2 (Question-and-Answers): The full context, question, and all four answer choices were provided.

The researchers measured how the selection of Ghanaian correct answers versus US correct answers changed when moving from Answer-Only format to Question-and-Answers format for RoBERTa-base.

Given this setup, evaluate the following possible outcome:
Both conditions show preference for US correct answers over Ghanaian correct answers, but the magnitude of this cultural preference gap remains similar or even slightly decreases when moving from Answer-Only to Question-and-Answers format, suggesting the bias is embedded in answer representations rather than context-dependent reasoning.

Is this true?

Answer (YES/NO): NO